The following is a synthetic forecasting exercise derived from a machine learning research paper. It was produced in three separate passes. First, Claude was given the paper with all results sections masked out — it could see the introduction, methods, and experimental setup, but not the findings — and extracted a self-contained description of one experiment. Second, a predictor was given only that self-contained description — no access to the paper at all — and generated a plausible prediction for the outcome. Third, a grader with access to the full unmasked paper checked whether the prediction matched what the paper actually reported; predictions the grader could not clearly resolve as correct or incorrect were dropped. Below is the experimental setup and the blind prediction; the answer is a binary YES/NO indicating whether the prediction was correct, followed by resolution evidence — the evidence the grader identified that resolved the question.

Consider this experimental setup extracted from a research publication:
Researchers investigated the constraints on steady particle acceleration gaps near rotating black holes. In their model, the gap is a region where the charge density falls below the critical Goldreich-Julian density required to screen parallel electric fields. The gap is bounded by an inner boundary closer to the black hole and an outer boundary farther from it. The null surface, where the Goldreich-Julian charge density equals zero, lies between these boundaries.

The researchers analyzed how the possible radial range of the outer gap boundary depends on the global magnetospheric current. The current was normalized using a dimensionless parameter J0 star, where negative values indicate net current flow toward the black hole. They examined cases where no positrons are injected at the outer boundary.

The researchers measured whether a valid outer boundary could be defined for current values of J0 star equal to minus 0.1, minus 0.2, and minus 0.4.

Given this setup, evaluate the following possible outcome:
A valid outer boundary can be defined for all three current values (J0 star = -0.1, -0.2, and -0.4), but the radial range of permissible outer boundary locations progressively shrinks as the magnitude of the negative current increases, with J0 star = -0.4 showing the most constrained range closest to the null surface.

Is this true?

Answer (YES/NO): NO